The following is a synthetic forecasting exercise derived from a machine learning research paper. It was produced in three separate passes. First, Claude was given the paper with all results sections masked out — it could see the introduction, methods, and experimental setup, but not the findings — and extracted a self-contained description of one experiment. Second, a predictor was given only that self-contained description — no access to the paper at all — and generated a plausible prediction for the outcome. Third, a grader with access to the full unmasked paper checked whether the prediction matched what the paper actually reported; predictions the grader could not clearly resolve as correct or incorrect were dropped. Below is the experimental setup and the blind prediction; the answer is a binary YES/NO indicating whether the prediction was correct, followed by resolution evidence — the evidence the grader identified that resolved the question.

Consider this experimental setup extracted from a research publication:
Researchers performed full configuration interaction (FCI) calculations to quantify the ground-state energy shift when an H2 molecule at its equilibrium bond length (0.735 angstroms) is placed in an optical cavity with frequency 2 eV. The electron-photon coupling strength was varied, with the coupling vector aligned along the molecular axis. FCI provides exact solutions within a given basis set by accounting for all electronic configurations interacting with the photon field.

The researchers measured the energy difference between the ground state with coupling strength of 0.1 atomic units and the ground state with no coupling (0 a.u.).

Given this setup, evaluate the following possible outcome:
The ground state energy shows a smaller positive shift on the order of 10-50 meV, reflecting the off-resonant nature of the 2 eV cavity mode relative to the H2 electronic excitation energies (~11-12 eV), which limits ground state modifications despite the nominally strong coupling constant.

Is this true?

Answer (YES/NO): NO